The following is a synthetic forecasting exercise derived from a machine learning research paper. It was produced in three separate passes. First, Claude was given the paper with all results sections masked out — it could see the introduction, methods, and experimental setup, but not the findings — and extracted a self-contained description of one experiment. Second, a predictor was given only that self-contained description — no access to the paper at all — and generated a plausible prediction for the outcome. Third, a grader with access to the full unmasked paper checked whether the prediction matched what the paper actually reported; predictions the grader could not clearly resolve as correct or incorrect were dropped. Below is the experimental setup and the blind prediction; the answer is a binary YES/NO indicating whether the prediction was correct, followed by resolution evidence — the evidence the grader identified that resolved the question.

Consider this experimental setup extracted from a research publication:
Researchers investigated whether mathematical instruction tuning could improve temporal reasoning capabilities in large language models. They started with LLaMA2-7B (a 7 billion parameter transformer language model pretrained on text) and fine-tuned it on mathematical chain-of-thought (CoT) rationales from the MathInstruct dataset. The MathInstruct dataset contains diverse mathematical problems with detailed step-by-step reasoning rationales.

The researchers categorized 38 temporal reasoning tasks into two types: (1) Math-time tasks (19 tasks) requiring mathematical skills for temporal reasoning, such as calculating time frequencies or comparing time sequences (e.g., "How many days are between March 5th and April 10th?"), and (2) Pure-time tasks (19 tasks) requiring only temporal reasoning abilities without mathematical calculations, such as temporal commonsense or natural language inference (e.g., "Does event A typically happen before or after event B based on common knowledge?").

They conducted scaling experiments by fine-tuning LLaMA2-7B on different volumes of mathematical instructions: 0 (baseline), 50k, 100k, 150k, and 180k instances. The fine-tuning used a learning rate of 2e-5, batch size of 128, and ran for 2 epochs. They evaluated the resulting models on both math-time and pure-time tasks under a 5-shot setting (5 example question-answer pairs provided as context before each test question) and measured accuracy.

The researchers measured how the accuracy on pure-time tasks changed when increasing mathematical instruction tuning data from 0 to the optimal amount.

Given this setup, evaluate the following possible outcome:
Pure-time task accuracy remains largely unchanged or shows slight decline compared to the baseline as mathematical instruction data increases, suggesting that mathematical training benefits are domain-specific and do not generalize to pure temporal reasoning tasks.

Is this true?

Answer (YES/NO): NO